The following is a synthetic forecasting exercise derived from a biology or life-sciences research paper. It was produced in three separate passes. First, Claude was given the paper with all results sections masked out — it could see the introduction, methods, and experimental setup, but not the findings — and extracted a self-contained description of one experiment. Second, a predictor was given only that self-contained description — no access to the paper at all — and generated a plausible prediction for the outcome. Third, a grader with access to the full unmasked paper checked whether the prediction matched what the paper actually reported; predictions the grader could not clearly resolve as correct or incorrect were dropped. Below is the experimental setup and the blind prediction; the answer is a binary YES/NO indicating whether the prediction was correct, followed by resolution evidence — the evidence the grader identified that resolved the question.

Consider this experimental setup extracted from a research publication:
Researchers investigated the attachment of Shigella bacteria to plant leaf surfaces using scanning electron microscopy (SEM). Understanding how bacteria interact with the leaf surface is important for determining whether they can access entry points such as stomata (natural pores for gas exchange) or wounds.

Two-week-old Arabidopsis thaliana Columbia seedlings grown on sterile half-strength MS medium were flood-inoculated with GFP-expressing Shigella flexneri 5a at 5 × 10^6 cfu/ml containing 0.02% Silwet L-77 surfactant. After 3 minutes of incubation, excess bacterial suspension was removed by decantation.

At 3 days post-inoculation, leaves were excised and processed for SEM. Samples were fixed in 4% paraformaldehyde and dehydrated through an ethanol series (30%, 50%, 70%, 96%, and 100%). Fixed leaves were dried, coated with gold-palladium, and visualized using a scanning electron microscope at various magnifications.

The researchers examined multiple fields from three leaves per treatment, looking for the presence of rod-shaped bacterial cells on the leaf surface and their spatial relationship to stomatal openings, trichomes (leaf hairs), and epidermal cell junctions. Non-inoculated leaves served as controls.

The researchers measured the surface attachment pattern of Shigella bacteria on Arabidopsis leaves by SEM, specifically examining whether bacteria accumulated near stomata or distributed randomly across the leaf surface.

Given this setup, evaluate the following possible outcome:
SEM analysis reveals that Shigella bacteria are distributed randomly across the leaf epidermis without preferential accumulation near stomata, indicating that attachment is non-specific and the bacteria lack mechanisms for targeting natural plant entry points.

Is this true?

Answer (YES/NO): NO